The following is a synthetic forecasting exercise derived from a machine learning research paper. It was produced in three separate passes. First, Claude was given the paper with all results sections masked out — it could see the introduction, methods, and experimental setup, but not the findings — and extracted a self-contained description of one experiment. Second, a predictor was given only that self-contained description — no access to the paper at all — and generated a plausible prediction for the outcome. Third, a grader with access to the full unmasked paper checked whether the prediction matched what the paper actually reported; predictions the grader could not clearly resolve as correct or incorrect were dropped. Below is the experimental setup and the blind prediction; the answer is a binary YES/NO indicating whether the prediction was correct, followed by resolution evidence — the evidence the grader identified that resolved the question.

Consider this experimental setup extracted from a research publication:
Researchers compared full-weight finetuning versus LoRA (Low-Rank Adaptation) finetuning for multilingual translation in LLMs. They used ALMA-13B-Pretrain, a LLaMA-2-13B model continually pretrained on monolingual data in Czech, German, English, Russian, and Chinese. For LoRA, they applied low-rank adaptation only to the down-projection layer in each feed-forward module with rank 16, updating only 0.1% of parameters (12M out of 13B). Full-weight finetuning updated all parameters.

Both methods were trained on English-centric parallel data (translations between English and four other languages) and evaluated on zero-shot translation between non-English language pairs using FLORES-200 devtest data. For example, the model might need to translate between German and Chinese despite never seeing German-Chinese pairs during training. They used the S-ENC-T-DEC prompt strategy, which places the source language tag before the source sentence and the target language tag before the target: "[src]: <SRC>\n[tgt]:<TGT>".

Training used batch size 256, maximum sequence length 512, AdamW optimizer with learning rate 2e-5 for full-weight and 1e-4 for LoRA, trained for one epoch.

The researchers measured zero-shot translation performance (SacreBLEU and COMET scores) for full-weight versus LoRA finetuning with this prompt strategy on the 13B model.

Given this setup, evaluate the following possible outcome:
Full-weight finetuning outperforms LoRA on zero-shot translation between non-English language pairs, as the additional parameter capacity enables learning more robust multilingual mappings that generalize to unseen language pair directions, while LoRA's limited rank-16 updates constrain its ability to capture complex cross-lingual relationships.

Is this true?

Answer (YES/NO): YES